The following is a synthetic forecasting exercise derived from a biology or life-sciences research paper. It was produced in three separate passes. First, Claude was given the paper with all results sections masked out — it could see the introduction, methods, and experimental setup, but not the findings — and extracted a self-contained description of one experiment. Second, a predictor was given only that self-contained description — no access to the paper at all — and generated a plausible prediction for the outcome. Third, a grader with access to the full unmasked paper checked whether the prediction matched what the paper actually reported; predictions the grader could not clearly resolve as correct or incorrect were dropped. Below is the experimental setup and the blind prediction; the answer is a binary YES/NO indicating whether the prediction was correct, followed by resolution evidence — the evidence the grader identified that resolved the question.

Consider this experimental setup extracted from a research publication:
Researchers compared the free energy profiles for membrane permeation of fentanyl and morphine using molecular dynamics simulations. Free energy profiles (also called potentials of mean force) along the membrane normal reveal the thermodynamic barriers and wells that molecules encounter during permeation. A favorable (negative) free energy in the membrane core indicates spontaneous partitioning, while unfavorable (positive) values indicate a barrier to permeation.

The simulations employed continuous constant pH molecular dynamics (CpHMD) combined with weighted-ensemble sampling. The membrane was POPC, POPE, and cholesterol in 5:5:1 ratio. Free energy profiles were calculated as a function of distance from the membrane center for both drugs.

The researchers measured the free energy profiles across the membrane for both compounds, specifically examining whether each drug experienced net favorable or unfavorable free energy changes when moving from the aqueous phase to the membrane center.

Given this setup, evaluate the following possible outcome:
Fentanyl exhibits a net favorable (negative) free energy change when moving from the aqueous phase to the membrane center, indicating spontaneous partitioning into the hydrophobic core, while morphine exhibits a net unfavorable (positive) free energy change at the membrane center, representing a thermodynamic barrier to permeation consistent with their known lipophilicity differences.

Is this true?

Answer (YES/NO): NO